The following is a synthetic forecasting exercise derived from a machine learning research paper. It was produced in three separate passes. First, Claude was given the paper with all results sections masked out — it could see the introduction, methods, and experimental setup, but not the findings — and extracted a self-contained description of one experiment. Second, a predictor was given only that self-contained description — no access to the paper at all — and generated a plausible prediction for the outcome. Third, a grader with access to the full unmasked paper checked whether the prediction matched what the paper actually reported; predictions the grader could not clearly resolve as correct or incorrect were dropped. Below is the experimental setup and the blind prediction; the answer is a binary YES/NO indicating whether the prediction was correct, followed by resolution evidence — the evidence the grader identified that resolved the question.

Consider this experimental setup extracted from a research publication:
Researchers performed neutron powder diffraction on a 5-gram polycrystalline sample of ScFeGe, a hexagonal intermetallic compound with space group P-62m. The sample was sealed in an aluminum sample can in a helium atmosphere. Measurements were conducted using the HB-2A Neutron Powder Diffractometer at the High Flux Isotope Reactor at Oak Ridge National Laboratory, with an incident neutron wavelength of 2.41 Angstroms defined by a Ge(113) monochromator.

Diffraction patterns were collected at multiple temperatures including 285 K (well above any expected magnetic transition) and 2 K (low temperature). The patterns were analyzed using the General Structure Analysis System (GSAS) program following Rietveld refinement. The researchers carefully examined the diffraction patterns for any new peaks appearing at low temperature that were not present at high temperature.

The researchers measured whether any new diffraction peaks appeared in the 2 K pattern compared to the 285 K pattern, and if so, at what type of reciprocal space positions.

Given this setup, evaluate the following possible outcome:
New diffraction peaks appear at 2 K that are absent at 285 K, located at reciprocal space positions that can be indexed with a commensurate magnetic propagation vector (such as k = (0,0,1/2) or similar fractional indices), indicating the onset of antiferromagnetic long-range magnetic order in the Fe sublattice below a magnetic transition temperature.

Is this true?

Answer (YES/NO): NO